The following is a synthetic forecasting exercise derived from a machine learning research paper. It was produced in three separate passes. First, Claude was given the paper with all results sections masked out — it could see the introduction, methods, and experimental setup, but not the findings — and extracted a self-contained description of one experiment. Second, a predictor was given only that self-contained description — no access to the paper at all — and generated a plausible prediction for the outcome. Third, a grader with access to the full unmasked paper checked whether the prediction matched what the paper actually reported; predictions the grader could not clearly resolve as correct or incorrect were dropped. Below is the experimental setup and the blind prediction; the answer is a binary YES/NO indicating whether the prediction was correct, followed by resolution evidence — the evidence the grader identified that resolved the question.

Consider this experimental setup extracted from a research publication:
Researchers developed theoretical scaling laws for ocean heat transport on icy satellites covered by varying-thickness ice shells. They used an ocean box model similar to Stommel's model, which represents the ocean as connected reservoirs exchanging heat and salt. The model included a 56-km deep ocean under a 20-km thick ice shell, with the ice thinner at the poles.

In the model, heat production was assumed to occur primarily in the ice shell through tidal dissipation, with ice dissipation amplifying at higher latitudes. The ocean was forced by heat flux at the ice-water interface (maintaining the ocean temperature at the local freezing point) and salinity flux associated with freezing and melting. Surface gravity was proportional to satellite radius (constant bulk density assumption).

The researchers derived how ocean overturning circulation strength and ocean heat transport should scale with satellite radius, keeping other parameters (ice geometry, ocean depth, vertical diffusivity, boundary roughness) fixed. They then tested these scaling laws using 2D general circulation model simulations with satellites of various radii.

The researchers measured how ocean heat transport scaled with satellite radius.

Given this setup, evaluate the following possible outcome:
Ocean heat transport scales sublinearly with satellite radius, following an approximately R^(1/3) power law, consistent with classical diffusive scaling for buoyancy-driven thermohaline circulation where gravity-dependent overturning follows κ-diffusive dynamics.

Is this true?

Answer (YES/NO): NO